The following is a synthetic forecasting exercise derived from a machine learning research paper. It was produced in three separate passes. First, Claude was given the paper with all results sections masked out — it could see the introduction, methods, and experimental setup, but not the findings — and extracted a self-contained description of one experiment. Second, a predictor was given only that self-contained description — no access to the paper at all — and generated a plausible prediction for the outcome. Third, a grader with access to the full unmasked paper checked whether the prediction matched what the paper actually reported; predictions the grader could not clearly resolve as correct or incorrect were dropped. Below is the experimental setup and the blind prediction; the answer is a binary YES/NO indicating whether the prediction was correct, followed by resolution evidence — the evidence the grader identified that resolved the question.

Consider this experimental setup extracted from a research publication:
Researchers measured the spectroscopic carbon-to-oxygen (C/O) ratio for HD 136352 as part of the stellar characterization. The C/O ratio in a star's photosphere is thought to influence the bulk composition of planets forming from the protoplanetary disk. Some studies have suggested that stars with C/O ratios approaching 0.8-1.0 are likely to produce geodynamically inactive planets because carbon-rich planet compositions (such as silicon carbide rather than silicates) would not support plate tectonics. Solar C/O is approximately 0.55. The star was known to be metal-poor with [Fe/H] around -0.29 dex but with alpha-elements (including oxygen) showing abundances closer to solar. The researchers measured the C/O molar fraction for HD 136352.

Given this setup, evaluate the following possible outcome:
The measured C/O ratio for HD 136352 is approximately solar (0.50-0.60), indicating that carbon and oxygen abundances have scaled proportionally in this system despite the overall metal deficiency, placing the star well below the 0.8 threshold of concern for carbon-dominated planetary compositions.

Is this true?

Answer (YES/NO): NO